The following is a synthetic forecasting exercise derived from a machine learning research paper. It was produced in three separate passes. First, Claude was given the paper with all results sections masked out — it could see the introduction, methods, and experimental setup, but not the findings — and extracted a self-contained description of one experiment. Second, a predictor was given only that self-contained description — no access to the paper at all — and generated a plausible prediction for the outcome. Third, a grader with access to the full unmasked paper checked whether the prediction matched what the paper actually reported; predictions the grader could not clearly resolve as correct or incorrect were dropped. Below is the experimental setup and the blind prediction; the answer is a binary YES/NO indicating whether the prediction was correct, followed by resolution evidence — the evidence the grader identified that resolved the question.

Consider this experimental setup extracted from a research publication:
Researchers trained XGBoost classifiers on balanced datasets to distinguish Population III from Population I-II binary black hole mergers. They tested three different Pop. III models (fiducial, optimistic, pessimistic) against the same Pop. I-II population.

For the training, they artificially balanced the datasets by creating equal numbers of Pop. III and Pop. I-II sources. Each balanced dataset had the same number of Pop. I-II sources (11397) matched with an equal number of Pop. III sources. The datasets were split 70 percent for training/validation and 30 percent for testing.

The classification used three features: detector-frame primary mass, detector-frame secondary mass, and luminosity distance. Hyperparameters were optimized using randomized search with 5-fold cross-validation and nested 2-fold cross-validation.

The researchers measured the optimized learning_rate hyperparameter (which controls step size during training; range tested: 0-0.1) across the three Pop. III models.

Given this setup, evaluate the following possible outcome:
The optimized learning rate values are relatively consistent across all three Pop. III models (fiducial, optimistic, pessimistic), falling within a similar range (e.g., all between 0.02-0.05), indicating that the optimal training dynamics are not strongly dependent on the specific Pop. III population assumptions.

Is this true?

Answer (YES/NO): NO